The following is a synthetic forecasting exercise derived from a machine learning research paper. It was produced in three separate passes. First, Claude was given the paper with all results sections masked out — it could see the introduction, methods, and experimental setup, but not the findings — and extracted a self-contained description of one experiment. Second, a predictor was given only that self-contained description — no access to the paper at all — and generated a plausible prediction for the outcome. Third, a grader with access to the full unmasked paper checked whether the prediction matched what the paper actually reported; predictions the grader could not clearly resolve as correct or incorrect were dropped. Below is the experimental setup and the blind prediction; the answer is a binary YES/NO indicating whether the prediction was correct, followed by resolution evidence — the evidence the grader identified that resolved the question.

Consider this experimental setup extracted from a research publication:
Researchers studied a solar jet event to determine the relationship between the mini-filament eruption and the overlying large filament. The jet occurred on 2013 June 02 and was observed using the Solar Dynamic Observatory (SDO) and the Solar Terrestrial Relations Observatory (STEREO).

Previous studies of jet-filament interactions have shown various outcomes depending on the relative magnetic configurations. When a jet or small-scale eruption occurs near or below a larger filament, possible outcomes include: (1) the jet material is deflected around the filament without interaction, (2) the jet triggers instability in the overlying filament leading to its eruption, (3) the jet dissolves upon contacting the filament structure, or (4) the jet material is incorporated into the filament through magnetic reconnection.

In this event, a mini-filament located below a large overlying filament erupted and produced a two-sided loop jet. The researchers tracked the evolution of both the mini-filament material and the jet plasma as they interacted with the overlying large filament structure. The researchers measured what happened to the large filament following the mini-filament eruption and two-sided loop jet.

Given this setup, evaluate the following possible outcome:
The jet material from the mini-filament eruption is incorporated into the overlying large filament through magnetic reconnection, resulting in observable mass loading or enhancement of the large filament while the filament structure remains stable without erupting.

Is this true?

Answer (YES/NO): YES